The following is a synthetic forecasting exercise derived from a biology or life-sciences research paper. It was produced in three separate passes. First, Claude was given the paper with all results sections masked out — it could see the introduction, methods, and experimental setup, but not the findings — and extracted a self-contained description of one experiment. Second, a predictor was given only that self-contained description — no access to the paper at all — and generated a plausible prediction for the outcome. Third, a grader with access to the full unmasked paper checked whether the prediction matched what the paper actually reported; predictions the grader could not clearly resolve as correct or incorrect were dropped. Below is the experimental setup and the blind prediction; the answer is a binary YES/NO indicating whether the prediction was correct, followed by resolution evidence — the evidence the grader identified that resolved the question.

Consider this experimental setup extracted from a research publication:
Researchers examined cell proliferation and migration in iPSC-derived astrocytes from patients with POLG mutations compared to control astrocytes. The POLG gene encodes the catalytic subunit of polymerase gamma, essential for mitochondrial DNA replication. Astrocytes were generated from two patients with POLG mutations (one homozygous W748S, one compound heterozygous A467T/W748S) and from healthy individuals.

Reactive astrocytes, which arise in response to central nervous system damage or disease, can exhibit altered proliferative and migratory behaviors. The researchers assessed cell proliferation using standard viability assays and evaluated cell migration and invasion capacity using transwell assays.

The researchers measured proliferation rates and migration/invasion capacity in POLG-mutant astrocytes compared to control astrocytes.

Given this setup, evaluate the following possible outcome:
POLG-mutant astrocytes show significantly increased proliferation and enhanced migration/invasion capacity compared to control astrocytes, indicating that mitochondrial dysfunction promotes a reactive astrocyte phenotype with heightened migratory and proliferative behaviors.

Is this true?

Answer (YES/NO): YES